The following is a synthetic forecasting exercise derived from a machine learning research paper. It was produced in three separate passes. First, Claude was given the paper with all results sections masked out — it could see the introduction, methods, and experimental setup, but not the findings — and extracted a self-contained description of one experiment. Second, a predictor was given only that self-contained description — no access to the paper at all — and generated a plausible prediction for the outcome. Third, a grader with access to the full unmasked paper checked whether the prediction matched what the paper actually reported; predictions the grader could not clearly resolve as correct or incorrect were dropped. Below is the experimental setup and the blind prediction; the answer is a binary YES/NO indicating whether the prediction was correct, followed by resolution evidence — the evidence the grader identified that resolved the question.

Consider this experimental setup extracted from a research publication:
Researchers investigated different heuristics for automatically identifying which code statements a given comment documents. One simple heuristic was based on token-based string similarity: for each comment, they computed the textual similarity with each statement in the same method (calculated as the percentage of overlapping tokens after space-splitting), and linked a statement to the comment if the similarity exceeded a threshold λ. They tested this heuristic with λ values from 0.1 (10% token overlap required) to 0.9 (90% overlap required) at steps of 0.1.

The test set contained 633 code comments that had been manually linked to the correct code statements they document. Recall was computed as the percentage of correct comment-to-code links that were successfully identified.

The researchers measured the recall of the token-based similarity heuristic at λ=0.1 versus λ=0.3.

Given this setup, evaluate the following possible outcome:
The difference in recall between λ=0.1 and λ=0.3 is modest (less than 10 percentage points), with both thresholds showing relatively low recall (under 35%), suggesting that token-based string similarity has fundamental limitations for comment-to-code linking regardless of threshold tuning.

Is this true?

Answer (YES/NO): NO